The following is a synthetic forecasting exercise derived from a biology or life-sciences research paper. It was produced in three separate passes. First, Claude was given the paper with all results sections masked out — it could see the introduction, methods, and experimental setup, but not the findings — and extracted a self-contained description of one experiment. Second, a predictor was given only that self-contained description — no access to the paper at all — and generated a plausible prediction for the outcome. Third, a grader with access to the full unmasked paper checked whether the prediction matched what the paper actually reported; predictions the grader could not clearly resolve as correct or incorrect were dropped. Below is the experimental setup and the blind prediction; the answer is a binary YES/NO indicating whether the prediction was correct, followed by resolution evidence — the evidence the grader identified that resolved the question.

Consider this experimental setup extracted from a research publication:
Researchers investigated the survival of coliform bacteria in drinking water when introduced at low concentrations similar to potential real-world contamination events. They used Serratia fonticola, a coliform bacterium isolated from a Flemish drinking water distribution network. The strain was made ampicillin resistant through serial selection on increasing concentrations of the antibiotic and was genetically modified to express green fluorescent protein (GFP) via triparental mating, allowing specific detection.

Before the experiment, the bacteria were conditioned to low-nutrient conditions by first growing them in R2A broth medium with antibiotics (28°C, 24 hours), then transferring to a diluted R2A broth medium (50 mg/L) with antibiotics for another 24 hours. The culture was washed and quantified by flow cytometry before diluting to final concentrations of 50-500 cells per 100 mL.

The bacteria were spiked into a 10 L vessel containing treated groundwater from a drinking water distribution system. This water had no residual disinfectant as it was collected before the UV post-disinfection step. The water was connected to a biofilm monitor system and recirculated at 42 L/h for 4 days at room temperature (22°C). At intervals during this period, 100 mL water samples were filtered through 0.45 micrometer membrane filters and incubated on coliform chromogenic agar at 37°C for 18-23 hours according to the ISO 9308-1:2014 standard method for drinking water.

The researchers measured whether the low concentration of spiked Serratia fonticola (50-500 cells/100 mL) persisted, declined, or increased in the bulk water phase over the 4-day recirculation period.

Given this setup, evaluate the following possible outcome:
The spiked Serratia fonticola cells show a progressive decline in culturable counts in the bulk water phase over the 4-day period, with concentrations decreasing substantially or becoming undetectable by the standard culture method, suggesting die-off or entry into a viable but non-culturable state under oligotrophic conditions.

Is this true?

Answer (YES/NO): YES